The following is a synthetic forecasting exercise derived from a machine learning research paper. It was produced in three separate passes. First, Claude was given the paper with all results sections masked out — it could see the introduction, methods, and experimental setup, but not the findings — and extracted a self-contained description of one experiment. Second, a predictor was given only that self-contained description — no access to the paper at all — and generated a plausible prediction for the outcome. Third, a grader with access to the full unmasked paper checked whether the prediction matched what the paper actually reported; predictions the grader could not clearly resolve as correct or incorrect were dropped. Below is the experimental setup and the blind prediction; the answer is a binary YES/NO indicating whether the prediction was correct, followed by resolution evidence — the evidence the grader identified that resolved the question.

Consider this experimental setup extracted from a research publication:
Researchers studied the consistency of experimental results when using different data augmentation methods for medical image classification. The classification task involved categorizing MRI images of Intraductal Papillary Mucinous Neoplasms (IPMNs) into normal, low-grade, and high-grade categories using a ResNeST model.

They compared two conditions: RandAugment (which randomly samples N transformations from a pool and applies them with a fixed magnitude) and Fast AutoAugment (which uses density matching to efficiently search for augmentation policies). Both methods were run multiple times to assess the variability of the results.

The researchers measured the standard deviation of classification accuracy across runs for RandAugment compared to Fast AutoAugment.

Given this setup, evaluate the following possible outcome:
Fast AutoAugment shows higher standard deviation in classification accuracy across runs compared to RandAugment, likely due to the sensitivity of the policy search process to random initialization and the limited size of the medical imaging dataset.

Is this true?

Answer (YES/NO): YES